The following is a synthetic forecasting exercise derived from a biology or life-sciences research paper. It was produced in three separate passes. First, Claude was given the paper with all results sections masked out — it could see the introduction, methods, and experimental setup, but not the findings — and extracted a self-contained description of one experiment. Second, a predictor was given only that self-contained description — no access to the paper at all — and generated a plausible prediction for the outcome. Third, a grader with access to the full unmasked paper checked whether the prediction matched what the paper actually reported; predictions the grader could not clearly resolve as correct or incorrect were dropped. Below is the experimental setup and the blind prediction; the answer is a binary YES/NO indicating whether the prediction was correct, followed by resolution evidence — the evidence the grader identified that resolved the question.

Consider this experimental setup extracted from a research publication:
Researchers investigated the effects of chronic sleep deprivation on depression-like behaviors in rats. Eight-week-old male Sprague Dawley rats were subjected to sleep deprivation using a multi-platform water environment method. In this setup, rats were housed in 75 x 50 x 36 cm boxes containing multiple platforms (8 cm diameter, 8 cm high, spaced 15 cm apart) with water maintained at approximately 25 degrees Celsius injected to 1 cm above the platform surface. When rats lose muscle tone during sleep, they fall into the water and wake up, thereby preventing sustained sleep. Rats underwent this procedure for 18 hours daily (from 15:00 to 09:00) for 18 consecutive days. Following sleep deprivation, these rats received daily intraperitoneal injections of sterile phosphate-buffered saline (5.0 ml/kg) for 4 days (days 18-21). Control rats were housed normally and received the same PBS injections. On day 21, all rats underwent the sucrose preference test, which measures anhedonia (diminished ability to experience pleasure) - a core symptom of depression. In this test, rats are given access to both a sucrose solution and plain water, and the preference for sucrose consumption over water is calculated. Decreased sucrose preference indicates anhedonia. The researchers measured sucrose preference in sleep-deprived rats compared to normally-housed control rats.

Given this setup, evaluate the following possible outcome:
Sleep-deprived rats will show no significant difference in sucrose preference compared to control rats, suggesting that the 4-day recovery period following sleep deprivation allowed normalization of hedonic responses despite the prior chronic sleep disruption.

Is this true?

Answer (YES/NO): YES